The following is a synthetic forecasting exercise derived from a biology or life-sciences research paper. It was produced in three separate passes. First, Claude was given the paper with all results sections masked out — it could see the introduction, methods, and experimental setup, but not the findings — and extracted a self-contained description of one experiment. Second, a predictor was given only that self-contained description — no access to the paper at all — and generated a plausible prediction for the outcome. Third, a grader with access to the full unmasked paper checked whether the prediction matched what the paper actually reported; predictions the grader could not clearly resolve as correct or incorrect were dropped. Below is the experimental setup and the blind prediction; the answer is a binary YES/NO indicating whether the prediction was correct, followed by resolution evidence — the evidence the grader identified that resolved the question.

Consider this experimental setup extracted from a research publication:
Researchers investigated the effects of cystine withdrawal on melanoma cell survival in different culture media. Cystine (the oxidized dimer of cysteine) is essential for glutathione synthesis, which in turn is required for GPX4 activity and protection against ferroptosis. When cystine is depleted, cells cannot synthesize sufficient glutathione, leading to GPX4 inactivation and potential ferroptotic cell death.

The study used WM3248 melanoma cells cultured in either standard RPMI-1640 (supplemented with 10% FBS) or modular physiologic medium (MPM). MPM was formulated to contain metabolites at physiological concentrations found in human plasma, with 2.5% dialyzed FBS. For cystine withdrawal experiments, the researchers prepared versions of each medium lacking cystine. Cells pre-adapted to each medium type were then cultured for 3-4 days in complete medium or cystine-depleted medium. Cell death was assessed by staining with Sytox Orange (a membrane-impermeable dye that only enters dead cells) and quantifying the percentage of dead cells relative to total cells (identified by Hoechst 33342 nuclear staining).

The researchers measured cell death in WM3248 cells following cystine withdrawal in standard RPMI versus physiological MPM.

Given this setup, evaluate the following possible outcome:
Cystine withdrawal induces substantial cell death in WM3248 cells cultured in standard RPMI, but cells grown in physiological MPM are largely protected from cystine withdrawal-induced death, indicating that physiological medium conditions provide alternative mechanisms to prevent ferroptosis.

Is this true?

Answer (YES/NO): YES